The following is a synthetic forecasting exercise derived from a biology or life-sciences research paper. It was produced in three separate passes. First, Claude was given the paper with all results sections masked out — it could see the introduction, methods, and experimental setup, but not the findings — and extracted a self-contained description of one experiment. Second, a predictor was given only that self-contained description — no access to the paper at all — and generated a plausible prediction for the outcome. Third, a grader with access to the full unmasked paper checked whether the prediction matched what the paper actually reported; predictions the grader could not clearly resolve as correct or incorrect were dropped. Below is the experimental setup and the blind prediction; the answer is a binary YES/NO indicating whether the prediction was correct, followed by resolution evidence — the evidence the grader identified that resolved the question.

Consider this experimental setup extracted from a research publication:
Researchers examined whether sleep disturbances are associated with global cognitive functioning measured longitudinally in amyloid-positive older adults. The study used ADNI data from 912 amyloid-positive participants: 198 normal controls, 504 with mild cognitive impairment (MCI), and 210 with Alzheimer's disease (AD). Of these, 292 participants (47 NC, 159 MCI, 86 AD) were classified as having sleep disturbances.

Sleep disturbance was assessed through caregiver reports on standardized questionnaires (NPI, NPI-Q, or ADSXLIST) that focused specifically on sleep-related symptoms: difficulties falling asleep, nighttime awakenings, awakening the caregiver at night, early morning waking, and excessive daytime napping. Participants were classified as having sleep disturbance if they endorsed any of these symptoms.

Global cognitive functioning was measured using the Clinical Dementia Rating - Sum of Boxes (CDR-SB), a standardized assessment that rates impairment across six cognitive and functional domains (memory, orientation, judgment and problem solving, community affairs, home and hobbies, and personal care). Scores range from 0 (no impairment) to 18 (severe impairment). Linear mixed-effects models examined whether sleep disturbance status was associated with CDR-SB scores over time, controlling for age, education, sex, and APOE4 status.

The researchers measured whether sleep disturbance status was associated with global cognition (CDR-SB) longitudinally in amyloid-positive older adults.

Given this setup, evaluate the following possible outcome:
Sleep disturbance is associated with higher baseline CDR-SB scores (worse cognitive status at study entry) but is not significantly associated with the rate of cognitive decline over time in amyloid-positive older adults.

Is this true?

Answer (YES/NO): NO